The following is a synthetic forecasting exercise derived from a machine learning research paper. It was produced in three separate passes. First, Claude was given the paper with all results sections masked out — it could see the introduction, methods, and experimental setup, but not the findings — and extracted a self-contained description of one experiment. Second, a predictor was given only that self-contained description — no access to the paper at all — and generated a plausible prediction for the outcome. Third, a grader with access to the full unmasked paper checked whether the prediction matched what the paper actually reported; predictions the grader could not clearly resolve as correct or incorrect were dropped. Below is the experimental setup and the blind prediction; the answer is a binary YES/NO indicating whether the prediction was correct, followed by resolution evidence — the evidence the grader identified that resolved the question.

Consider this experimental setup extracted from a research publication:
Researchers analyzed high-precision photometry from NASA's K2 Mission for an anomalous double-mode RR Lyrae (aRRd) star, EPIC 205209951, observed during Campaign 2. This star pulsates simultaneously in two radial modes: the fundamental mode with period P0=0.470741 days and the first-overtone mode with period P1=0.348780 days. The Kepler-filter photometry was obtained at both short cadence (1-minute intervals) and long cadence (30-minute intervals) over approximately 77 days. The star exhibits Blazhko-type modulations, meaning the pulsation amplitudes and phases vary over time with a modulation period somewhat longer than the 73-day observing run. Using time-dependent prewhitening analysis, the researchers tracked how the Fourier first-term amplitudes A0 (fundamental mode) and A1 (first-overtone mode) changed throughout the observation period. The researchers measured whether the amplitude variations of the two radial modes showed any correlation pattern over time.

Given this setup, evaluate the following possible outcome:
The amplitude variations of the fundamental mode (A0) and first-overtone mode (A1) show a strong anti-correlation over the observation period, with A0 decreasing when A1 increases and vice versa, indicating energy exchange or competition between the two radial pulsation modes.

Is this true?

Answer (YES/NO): YES